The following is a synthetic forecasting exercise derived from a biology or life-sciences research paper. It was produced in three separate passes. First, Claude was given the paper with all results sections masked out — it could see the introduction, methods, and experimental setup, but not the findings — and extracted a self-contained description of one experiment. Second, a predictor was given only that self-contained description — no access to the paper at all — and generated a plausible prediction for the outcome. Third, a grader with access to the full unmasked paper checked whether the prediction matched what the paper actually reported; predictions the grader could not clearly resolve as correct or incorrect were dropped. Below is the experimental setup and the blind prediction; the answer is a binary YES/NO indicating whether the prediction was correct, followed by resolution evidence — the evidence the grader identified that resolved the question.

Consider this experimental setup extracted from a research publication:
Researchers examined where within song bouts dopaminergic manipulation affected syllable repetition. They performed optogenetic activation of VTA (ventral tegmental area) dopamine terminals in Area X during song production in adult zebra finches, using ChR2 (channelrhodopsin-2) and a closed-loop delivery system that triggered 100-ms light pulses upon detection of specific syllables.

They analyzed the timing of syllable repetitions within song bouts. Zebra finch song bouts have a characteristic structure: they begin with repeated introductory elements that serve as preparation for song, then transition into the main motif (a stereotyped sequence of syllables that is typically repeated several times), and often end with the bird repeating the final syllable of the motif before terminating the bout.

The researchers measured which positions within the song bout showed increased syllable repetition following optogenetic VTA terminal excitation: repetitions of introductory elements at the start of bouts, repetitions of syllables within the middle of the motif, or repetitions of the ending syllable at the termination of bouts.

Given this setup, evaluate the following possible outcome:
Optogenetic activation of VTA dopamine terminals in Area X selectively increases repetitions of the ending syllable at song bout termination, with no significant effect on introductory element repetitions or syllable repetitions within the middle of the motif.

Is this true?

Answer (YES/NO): NO